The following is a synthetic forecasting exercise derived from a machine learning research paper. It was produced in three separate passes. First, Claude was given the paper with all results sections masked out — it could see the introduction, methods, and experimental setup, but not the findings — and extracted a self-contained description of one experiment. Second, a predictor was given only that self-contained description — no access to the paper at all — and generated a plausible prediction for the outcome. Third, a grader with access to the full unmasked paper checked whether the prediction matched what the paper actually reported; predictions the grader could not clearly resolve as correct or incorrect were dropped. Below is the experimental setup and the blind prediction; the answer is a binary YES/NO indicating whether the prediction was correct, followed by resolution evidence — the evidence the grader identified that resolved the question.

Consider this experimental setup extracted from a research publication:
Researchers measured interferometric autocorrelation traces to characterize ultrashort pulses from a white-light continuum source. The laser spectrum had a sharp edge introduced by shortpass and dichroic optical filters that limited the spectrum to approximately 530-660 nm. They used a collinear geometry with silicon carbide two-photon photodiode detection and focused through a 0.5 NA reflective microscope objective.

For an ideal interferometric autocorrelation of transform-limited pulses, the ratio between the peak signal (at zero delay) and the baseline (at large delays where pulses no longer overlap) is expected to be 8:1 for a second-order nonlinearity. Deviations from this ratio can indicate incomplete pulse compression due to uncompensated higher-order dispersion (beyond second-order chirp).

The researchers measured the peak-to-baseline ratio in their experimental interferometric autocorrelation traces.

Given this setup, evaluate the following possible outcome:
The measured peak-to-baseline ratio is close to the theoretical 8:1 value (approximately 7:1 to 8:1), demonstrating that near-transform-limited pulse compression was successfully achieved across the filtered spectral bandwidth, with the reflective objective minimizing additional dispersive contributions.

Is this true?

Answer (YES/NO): NO